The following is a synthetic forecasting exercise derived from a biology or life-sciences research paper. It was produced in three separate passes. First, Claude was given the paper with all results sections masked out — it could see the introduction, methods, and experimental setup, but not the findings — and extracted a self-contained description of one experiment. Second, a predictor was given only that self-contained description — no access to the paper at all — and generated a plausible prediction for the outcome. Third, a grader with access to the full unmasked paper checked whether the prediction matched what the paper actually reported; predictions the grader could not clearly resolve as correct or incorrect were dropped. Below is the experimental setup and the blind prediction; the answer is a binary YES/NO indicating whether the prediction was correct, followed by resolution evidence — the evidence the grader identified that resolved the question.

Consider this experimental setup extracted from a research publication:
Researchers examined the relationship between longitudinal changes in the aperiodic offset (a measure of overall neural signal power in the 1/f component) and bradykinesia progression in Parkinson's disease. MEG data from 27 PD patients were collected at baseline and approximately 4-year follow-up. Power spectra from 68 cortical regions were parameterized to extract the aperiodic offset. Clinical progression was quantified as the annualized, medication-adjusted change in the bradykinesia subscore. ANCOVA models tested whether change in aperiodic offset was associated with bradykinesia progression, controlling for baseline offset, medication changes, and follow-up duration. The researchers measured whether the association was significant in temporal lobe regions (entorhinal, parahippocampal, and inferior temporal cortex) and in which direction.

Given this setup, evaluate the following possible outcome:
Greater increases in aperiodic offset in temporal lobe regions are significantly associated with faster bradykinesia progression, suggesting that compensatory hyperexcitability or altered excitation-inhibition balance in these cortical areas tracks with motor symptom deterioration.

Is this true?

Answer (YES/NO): YES